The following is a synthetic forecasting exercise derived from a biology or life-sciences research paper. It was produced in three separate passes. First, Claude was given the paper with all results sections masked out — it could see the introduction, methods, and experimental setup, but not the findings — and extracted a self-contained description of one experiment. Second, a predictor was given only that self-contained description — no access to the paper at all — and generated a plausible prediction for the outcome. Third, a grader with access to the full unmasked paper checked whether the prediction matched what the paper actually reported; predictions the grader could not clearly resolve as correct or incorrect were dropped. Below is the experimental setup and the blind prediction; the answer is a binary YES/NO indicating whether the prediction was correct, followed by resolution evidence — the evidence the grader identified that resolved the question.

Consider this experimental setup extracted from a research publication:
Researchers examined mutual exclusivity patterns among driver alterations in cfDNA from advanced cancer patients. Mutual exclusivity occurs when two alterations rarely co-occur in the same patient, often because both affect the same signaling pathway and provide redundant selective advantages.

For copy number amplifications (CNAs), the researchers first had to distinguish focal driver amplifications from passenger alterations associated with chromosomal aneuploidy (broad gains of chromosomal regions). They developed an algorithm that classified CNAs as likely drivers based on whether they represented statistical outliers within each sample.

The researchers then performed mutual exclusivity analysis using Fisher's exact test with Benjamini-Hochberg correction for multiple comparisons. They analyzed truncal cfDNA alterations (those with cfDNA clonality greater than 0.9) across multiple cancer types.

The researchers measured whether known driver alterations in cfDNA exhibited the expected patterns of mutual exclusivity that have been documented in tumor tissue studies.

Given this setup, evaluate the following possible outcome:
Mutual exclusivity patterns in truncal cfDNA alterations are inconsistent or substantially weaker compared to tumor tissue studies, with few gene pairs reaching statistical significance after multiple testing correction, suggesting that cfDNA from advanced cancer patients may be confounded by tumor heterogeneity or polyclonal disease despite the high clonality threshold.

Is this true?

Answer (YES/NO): NO